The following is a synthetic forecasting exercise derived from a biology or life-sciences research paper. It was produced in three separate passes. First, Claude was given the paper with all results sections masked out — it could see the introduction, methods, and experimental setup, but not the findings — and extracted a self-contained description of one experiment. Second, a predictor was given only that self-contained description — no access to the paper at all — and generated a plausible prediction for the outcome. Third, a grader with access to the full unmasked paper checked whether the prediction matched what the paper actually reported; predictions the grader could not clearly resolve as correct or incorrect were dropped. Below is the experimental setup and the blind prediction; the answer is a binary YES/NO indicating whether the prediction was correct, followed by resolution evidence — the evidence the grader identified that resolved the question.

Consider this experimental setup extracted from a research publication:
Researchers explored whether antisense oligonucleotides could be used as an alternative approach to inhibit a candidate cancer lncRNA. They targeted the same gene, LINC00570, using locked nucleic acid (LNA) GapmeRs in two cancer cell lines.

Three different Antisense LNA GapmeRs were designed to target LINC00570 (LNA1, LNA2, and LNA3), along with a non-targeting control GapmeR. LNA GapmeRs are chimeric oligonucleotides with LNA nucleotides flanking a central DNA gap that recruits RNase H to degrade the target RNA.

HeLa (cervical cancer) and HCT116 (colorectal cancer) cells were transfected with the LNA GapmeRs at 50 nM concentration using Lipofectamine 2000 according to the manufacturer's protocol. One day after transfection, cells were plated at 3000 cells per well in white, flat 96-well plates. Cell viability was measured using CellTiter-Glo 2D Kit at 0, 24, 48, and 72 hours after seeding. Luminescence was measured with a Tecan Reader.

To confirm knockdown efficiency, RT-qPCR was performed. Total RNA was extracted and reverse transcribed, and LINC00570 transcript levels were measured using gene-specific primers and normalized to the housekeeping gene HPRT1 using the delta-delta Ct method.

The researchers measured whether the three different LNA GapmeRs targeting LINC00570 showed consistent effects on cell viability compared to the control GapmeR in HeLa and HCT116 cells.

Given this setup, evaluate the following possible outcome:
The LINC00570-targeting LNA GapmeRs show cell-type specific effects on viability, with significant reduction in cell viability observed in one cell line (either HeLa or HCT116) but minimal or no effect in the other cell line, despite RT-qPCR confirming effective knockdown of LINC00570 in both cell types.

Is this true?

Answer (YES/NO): NO